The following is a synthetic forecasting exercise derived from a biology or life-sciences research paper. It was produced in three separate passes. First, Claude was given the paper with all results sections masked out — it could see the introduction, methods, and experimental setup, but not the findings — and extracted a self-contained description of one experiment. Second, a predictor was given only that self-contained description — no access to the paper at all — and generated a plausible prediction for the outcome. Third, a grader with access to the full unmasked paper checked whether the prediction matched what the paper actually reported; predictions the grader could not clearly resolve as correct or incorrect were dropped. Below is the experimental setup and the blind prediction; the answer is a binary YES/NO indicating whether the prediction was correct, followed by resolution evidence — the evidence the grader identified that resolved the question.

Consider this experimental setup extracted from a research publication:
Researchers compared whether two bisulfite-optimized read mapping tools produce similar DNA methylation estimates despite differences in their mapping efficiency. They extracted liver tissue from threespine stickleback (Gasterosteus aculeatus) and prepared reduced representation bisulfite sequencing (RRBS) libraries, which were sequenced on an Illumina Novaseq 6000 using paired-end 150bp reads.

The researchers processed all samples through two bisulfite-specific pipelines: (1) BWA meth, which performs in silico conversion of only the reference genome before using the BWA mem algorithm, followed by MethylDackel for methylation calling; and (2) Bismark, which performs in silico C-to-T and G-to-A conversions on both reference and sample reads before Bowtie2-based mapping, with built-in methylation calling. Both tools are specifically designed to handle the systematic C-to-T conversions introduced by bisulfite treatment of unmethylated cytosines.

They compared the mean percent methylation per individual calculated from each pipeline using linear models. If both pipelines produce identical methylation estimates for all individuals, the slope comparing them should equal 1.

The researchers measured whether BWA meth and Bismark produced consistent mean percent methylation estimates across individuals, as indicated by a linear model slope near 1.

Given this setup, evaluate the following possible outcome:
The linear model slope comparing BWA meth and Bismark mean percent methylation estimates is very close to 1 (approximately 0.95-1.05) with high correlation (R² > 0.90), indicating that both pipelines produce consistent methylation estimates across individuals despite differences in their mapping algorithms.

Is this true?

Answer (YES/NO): NO